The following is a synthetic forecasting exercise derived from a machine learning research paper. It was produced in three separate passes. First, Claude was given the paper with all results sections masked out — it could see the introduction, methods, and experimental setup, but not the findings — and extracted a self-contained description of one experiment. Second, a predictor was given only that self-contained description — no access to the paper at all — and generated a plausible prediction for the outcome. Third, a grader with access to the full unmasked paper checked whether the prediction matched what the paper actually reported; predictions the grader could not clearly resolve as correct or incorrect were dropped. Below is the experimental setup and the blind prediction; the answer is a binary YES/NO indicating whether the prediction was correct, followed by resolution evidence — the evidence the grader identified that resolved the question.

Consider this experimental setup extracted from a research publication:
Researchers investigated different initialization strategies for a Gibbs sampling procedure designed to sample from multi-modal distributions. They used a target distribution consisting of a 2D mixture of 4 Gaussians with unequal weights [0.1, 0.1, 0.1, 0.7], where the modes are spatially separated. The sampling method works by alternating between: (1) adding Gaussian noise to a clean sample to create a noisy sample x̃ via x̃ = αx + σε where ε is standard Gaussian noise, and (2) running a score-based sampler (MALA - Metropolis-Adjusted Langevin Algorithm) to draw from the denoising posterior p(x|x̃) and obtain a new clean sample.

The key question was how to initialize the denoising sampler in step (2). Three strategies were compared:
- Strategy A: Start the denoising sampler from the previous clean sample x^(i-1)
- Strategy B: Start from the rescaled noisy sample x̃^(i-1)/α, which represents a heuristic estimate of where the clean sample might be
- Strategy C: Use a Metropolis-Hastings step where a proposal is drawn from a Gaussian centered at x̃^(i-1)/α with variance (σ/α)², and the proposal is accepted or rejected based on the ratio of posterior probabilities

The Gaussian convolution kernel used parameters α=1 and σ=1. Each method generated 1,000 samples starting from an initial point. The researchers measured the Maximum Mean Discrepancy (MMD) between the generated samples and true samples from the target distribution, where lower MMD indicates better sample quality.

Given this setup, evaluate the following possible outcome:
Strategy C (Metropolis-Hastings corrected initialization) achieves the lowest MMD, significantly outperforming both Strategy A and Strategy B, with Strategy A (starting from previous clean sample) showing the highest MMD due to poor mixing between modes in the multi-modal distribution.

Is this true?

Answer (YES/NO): NO